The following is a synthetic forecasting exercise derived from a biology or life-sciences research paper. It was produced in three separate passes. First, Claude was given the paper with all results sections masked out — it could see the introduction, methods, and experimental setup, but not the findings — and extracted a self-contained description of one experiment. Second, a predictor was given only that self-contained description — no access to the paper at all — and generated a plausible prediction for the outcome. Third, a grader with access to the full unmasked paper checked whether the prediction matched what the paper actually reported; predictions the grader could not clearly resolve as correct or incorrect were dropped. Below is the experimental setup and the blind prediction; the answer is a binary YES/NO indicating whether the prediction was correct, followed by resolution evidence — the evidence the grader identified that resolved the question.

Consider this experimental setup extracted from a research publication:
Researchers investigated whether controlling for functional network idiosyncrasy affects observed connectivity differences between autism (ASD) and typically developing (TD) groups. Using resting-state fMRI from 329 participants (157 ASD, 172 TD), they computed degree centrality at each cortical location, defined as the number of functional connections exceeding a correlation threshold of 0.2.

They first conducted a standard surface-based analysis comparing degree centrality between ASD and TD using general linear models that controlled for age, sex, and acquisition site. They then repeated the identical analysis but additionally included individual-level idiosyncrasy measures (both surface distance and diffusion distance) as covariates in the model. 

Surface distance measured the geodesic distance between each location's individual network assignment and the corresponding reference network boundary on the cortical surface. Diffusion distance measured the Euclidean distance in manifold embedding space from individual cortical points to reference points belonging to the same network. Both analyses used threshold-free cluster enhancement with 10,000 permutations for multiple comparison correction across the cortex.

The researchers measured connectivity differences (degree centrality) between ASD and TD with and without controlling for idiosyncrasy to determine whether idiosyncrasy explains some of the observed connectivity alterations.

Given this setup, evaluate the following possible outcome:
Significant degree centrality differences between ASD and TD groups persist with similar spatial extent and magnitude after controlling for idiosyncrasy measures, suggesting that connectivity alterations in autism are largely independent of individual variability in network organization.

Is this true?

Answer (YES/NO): NO